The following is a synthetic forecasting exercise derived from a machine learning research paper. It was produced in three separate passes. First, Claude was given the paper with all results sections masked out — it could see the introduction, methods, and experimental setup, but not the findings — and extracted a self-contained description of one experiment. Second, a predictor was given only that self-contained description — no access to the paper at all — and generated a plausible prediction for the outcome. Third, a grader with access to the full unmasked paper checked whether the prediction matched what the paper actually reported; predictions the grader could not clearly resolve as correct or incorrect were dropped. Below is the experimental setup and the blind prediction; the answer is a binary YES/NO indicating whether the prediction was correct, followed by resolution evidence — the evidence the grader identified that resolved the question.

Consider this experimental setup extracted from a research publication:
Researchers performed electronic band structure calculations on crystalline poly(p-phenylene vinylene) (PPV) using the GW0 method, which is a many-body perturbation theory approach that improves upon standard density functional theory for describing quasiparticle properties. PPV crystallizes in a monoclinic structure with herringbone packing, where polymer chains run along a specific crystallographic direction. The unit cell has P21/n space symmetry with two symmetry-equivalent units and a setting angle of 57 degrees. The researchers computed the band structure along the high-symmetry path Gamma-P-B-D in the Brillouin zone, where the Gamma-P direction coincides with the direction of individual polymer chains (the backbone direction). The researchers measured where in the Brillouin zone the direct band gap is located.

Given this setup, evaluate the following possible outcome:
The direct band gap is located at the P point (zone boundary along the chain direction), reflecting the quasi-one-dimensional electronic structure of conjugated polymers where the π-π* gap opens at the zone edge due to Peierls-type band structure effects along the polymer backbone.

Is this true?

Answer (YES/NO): NO